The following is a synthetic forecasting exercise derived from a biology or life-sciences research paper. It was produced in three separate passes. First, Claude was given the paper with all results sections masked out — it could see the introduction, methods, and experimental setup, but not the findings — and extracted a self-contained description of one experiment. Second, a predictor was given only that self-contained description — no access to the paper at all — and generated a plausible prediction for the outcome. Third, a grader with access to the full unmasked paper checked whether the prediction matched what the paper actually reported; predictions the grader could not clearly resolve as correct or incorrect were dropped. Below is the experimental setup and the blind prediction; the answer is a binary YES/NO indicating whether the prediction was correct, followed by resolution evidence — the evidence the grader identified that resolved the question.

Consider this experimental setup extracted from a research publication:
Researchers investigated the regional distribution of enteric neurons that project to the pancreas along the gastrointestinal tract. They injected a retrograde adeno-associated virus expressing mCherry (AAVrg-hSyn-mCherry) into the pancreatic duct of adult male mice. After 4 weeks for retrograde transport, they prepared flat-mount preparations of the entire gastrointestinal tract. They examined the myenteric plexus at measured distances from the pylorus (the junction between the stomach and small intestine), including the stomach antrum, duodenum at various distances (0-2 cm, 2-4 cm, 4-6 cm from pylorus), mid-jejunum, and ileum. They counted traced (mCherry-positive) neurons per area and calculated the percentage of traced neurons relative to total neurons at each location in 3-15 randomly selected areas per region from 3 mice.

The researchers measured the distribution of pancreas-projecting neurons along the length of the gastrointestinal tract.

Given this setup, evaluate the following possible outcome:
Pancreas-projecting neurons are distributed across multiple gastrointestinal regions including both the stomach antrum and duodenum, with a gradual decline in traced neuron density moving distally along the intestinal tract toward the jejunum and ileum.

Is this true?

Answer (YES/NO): NO